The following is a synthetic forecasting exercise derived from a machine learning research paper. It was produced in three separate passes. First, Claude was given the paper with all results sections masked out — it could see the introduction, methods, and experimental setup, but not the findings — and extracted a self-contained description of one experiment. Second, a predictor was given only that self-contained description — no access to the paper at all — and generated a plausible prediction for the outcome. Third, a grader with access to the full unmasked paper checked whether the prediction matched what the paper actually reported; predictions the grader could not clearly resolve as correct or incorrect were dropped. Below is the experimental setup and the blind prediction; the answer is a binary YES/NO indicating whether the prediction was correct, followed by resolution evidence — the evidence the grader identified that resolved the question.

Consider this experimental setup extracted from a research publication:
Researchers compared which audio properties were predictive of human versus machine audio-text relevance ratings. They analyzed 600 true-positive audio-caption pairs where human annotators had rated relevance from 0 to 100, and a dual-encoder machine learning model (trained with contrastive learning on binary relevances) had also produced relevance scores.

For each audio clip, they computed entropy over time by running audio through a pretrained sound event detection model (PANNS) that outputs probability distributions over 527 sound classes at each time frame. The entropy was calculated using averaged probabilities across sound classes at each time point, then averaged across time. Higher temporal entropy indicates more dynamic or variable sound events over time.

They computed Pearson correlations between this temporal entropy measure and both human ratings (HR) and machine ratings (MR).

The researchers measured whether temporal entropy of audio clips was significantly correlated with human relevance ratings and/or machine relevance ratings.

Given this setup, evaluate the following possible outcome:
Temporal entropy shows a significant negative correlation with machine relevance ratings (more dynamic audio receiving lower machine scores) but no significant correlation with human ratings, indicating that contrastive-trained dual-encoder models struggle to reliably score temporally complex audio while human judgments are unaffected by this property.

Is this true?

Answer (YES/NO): NO